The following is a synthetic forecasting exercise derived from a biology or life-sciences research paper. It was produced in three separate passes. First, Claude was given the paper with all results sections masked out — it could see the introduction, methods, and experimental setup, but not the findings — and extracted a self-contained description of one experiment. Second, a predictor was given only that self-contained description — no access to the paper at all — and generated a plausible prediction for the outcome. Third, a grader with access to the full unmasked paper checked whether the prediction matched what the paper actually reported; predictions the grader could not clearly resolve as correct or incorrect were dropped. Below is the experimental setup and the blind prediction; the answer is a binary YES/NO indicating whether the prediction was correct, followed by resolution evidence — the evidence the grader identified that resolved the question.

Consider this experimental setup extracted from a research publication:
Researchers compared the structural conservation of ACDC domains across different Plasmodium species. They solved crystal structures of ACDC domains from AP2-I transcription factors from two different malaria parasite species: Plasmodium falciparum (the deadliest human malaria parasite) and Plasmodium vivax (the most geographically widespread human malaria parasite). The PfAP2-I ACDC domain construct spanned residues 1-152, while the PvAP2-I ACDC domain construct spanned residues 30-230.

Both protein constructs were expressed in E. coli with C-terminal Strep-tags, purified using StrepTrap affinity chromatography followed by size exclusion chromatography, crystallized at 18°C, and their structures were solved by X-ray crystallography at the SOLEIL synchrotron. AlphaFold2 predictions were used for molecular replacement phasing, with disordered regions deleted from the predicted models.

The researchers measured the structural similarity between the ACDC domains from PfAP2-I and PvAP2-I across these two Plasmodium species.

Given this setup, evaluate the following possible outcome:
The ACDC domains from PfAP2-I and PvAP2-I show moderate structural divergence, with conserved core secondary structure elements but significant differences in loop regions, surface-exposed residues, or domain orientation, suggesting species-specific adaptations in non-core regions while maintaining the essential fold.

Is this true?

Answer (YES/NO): NO